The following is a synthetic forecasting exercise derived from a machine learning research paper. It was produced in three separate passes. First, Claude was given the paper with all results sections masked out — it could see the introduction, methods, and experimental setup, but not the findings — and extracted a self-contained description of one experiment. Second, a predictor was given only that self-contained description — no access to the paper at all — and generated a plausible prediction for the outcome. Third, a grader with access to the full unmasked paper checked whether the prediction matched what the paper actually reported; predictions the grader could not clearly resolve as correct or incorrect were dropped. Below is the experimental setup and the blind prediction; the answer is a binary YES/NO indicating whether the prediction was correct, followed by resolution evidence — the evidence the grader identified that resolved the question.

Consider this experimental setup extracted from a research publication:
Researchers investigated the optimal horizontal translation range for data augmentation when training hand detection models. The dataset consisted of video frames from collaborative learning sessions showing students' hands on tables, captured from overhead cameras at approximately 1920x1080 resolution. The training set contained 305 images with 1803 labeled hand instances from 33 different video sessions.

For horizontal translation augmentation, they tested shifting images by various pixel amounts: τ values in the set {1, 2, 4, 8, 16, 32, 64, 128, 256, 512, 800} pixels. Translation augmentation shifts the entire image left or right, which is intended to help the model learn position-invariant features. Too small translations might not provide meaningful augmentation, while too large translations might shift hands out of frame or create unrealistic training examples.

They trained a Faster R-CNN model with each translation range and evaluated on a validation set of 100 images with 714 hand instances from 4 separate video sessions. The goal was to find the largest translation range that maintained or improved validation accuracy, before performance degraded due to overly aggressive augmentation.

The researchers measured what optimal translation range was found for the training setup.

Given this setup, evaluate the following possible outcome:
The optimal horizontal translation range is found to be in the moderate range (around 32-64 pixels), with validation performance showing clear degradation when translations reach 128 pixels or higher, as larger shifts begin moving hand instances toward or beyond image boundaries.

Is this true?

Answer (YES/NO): NO